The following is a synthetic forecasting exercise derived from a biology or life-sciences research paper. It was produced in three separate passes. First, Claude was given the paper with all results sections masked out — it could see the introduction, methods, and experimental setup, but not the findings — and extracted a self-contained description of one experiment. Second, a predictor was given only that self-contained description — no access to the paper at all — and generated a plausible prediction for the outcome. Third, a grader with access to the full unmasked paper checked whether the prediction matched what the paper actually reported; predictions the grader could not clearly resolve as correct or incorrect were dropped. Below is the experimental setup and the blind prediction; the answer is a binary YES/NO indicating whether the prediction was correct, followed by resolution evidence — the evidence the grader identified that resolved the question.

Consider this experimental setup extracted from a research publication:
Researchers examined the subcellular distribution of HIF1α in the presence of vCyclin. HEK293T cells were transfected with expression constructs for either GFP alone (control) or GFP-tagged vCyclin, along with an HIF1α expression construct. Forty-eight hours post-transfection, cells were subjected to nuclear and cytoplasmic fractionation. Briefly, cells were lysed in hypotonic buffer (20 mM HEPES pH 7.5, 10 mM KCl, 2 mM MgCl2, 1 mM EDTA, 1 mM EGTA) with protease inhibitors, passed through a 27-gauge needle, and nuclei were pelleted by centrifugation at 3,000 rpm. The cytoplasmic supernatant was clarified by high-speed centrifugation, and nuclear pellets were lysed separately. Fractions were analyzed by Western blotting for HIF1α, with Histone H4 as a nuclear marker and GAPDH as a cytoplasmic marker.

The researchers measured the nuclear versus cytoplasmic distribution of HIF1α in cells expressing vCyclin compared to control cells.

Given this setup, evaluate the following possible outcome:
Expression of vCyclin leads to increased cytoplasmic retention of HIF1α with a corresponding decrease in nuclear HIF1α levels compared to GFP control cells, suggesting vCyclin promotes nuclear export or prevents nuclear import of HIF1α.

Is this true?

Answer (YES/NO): YES